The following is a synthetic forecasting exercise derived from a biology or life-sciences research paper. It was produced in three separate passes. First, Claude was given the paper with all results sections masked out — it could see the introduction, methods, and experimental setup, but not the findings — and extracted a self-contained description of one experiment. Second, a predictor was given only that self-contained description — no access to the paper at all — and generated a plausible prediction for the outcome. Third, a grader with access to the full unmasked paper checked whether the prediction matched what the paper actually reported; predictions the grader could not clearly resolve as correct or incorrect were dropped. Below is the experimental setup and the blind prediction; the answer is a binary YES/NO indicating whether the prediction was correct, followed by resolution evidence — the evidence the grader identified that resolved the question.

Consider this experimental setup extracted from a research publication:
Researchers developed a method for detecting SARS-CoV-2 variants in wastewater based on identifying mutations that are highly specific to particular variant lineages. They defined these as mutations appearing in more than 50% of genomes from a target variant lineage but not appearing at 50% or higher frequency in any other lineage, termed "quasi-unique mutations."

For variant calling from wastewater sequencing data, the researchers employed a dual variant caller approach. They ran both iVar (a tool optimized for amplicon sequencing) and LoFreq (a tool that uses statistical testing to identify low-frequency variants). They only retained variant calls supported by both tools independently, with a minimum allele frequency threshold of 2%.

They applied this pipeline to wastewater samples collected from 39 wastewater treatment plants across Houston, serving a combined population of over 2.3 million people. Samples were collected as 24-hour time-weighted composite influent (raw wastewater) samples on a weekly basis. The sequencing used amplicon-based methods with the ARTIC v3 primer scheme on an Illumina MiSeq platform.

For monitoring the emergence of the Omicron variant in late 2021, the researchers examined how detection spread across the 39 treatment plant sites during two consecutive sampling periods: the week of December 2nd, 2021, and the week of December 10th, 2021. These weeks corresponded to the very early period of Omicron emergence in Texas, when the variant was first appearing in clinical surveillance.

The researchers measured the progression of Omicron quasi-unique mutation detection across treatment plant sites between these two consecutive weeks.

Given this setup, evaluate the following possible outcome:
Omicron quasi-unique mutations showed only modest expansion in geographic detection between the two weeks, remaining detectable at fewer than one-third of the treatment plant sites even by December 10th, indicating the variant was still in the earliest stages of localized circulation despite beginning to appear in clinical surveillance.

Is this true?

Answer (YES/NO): NO